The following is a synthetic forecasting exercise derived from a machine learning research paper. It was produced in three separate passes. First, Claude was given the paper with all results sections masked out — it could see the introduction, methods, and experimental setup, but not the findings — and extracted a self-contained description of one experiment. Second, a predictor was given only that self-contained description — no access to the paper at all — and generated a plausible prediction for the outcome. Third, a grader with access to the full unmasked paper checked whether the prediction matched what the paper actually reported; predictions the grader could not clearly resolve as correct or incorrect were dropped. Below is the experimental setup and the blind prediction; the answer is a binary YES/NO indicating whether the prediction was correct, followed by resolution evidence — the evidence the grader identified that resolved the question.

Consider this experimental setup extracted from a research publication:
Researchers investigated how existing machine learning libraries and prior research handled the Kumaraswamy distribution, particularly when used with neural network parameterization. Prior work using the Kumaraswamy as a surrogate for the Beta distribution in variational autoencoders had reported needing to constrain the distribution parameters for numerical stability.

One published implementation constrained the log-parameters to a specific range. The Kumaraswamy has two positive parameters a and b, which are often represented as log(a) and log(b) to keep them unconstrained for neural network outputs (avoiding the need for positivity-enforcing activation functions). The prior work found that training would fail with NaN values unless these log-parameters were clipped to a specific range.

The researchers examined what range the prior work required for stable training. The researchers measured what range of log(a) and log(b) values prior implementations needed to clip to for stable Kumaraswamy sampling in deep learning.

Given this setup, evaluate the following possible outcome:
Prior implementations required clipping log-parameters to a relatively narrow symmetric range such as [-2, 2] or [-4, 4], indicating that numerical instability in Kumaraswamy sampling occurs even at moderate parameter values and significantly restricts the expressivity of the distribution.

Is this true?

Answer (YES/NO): NO